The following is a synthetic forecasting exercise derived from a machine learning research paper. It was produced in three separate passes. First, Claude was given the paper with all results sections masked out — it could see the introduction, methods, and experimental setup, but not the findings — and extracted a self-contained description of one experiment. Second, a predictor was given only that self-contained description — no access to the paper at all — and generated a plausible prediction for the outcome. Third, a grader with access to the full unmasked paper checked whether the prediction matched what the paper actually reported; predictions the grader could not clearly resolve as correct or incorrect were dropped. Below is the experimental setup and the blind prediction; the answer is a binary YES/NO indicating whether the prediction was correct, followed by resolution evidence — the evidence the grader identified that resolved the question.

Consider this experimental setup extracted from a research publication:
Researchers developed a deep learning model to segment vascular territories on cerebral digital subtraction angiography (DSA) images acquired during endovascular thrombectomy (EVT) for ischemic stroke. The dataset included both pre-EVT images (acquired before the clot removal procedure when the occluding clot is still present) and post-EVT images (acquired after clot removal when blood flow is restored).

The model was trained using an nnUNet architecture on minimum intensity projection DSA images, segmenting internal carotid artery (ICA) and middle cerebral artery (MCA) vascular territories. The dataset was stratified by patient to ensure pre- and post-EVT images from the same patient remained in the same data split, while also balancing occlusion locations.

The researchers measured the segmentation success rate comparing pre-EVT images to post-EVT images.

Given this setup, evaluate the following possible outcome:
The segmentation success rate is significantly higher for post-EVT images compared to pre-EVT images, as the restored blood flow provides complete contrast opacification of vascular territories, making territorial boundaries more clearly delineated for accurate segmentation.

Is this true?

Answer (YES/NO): YES